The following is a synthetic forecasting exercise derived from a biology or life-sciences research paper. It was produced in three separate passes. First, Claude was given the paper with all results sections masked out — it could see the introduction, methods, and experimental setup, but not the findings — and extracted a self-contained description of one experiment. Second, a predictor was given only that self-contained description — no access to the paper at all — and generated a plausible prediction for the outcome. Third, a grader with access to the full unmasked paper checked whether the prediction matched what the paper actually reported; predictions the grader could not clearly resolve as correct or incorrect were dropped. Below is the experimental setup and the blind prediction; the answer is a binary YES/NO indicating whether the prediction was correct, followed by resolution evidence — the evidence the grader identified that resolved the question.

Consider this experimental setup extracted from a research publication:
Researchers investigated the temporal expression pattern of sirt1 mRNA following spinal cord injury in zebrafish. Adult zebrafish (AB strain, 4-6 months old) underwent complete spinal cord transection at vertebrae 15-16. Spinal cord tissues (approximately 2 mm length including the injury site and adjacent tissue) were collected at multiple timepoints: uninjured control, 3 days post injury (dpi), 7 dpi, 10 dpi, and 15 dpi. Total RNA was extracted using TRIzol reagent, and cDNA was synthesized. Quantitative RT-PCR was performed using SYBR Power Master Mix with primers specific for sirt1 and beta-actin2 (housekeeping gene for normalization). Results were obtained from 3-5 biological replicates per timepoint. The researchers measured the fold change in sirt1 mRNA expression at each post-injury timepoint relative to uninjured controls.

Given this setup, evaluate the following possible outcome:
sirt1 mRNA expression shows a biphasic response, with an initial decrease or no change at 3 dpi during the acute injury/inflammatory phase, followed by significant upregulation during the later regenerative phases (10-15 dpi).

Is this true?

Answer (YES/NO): NO